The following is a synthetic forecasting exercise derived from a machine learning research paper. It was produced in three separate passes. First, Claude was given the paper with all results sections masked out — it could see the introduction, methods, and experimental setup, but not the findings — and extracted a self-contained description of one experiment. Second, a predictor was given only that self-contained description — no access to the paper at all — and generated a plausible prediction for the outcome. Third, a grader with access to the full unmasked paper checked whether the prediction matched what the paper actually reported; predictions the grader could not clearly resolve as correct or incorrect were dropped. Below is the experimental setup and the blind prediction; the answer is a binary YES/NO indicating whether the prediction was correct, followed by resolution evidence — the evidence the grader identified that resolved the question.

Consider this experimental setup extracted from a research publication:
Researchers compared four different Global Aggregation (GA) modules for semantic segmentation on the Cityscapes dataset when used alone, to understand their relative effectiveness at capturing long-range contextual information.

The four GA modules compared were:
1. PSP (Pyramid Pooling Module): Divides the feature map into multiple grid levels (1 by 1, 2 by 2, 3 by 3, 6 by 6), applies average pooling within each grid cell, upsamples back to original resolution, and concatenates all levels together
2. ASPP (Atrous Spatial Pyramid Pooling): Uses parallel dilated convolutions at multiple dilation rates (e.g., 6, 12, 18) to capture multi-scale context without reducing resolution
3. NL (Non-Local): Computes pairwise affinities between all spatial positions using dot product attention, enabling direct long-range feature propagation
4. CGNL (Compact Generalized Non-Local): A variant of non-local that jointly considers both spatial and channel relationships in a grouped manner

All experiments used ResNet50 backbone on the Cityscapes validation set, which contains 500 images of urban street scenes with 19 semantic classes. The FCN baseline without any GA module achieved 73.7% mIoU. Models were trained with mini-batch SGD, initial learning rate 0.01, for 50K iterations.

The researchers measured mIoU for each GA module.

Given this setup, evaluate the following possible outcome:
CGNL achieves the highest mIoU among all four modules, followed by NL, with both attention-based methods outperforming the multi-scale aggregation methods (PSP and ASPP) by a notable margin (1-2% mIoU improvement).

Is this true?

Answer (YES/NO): NO